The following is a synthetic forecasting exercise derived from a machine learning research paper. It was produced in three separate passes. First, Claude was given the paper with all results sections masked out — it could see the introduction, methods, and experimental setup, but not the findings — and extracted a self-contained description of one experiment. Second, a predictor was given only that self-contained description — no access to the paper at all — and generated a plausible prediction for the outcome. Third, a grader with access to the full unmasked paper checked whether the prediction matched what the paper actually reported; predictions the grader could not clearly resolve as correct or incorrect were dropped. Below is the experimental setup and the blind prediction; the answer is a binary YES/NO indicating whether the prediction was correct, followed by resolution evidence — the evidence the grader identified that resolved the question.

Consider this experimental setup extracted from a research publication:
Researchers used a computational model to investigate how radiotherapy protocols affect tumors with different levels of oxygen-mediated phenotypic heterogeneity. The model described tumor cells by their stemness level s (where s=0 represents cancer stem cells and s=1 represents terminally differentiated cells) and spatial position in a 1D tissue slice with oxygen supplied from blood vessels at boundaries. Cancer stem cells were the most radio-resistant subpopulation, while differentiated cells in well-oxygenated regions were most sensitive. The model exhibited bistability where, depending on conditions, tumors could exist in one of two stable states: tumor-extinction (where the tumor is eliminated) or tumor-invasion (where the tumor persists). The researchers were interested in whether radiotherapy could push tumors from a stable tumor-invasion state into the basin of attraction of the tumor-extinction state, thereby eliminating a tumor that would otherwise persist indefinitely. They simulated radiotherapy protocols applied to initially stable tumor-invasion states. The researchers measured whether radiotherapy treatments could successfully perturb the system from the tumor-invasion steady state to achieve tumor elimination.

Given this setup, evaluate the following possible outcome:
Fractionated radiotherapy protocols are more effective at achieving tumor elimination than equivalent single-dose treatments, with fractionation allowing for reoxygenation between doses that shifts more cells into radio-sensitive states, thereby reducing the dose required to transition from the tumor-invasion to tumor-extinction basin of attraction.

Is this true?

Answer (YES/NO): NO